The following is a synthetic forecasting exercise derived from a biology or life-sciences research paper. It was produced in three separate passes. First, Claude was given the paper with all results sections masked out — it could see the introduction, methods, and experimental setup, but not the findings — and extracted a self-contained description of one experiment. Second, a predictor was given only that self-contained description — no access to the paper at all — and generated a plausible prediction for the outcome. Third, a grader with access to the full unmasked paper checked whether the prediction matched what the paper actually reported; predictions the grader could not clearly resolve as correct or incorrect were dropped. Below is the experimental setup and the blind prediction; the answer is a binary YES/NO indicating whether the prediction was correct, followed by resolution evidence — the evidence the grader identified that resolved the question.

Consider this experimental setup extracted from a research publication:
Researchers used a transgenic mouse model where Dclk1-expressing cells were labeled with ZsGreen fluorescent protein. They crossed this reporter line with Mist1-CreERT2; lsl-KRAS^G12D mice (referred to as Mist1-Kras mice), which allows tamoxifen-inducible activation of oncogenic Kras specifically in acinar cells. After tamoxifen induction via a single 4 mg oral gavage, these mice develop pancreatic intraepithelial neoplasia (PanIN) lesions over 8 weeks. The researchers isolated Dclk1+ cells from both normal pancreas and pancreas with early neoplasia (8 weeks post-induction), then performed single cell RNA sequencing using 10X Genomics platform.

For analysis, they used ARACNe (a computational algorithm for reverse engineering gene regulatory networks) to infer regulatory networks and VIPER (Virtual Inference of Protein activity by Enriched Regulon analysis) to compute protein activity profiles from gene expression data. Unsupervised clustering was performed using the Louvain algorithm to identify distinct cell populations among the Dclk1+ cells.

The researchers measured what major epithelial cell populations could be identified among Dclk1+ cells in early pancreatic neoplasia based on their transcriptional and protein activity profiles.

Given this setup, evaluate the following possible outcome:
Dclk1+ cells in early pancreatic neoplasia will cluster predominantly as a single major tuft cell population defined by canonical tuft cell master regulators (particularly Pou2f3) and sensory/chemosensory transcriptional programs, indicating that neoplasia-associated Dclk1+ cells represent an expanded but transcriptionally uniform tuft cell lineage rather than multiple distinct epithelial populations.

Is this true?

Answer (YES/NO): NO